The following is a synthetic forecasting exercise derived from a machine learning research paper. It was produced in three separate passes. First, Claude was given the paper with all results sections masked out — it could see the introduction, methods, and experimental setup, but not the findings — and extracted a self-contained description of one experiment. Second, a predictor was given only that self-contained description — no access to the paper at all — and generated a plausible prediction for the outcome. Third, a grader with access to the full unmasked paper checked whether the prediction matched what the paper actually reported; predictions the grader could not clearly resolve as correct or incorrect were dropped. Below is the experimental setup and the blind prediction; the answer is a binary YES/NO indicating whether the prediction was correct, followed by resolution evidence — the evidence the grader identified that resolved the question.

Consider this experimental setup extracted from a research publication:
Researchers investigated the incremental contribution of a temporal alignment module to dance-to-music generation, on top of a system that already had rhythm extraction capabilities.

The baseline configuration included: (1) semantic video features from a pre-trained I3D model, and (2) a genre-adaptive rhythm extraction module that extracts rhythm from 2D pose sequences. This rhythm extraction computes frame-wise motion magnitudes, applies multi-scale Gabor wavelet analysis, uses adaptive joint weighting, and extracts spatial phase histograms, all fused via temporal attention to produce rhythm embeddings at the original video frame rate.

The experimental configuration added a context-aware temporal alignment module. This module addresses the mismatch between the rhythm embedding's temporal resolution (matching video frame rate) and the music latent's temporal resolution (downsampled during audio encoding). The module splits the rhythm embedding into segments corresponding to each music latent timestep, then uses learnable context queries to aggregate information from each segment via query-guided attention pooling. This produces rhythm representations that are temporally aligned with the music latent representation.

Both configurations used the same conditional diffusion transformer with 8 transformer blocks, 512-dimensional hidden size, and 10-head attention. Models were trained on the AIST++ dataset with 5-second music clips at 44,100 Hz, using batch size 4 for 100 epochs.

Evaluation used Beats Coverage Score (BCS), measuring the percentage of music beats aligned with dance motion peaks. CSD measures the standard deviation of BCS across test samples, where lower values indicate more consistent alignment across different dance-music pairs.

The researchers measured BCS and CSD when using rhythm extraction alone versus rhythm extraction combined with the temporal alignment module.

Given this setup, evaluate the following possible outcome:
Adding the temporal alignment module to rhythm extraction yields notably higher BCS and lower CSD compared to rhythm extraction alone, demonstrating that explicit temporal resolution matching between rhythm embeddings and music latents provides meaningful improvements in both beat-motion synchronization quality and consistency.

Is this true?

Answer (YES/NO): NO